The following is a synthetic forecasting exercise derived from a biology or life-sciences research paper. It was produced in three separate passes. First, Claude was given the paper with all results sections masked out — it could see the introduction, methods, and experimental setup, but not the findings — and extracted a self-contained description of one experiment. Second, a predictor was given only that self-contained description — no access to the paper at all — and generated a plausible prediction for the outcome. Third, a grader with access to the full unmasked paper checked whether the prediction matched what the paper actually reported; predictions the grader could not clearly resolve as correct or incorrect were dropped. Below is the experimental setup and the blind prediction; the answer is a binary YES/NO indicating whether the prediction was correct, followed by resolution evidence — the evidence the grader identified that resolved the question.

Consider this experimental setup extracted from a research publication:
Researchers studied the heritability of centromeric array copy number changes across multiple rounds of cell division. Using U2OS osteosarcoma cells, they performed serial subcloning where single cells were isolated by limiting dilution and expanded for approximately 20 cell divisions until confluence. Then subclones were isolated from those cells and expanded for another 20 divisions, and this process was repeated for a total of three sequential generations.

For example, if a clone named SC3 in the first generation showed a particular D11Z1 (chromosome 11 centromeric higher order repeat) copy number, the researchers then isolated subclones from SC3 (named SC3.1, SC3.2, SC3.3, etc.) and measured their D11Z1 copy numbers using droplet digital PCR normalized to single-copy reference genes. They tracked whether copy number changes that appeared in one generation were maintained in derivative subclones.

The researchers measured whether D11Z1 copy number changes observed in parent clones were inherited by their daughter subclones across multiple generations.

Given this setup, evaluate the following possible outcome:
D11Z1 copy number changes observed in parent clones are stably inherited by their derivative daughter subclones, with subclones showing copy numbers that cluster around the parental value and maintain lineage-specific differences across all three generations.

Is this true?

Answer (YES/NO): NO